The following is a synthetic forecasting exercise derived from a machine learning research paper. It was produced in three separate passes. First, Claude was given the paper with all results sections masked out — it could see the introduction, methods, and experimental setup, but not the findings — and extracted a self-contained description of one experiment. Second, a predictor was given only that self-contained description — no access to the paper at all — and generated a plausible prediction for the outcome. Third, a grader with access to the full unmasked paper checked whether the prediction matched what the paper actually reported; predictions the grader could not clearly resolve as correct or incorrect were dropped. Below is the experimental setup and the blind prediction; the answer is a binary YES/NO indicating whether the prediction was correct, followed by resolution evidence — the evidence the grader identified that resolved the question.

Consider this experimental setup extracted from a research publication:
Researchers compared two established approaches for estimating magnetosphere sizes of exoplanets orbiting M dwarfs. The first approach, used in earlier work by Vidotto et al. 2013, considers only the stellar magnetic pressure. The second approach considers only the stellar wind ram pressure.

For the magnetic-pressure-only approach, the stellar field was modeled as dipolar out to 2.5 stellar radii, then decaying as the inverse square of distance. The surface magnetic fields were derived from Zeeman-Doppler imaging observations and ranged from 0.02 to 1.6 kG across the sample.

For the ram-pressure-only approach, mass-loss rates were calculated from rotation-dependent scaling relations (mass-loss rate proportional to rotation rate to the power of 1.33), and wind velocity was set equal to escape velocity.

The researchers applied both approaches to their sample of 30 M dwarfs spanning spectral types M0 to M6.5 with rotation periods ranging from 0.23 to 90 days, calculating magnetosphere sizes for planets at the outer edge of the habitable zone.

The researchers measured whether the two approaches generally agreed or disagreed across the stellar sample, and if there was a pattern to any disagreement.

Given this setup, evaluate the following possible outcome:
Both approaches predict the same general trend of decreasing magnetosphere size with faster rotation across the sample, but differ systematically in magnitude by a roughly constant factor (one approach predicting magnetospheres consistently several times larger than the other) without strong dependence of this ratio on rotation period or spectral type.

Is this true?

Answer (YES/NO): NO